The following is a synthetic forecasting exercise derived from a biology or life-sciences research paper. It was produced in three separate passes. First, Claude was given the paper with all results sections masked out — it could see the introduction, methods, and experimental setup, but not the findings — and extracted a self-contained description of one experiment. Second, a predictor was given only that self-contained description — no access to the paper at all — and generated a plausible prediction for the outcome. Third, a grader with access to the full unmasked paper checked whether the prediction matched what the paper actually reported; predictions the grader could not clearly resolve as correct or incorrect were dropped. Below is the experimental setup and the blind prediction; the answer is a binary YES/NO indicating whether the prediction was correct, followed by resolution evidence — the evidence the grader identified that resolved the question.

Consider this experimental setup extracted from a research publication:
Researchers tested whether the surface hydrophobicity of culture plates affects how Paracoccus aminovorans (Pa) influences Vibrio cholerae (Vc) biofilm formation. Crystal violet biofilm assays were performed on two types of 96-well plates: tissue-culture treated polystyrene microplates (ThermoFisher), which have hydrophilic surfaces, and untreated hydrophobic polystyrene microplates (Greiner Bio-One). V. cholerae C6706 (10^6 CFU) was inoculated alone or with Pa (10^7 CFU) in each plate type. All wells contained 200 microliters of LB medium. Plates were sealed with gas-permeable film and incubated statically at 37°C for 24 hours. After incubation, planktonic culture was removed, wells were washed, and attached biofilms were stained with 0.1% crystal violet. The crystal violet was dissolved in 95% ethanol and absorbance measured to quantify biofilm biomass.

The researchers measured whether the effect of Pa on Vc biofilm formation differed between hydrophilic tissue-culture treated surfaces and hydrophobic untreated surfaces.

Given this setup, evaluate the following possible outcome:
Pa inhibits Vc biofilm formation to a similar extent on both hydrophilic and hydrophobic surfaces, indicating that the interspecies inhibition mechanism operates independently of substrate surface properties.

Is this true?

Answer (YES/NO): NO